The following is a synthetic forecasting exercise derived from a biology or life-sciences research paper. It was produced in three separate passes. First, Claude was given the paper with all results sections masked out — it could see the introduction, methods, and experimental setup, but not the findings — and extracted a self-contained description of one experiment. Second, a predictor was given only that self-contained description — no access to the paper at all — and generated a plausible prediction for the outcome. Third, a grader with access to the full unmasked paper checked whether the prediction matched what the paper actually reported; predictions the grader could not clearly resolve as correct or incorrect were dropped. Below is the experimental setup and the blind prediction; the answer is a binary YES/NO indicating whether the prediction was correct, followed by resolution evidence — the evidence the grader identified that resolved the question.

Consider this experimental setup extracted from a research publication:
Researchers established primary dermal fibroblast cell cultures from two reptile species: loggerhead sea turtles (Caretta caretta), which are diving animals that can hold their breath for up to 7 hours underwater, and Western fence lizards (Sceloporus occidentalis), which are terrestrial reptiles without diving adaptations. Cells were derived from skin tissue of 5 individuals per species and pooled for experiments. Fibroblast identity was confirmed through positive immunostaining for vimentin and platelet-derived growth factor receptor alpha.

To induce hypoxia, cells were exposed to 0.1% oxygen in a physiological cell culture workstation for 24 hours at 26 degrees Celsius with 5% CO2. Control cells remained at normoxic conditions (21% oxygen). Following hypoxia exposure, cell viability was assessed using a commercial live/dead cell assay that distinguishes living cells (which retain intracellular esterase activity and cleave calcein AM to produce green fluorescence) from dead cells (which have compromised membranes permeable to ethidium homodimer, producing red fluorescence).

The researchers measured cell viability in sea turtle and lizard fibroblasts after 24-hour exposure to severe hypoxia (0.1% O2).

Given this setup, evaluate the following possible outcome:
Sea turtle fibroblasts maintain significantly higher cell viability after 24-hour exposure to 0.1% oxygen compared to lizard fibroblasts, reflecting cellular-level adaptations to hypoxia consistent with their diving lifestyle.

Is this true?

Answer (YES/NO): NO